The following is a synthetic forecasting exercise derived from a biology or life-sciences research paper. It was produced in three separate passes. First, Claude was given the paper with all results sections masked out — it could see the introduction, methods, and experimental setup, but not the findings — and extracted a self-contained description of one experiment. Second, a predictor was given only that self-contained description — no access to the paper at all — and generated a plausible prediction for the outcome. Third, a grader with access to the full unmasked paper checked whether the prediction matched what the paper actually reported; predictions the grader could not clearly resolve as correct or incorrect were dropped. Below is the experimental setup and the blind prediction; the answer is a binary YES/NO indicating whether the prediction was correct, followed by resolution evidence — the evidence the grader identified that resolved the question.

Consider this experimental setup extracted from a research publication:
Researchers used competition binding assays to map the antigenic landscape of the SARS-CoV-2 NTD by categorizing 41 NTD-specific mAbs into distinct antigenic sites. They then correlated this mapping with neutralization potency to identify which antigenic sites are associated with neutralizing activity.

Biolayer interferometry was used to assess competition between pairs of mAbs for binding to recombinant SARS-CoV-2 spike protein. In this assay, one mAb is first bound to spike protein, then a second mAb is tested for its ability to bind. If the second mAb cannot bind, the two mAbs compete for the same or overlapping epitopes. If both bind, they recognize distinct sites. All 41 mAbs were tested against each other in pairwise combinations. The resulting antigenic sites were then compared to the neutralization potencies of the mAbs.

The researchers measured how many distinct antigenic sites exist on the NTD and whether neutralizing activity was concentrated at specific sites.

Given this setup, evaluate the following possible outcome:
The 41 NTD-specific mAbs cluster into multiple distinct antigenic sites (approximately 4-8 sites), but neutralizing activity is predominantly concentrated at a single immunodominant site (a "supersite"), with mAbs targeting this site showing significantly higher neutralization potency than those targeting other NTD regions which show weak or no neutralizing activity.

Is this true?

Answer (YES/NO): YES